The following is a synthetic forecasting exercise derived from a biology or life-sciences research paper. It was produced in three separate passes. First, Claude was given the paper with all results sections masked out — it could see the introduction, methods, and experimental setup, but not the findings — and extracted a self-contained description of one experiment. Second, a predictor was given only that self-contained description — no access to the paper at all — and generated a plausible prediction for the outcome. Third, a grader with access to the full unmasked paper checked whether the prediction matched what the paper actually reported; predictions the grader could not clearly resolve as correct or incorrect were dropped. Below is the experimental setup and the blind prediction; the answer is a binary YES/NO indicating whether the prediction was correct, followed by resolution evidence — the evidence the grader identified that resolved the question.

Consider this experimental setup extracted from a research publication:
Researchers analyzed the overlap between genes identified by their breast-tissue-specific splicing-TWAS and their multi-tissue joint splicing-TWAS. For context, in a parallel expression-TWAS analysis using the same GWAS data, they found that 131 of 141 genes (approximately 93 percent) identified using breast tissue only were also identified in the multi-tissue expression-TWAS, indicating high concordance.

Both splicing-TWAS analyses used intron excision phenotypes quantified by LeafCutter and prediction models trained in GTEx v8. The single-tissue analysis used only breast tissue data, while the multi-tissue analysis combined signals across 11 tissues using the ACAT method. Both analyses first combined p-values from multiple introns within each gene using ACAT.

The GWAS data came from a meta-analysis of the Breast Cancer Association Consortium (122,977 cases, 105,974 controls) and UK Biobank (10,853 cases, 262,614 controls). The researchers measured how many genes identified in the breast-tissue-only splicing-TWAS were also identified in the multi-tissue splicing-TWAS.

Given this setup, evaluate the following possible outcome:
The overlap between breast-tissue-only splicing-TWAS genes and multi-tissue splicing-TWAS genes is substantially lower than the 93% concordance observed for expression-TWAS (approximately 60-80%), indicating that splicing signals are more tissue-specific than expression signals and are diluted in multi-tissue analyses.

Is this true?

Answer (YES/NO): NO